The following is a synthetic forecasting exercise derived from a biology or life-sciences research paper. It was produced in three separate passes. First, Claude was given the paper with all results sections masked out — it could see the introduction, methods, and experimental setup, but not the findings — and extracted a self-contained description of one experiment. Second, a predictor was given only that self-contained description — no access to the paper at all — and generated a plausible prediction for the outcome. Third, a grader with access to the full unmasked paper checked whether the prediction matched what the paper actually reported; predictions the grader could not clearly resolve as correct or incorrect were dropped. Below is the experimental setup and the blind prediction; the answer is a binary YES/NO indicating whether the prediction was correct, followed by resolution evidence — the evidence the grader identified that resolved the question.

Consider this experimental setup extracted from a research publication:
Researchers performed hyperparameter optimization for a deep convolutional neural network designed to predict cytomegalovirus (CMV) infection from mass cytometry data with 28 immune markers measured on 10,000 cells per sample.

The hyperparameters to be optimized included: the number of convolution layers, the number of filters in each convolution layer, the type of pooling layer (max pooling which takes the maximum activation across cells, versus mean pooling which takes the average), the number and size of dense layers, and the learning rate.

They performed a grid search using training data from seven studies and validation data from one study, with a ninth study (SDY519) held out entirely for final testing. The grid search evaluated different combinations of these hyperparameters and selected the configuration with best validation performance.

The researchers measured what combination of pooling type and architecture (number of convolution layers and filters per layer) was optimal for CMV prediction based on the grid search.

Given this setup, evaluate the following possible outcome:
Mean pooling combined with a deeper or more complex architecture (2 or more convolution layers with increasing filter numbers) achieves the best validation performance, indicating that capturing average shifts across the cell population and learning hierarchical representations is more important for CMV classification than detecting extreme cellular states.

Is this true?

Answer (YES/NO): NO